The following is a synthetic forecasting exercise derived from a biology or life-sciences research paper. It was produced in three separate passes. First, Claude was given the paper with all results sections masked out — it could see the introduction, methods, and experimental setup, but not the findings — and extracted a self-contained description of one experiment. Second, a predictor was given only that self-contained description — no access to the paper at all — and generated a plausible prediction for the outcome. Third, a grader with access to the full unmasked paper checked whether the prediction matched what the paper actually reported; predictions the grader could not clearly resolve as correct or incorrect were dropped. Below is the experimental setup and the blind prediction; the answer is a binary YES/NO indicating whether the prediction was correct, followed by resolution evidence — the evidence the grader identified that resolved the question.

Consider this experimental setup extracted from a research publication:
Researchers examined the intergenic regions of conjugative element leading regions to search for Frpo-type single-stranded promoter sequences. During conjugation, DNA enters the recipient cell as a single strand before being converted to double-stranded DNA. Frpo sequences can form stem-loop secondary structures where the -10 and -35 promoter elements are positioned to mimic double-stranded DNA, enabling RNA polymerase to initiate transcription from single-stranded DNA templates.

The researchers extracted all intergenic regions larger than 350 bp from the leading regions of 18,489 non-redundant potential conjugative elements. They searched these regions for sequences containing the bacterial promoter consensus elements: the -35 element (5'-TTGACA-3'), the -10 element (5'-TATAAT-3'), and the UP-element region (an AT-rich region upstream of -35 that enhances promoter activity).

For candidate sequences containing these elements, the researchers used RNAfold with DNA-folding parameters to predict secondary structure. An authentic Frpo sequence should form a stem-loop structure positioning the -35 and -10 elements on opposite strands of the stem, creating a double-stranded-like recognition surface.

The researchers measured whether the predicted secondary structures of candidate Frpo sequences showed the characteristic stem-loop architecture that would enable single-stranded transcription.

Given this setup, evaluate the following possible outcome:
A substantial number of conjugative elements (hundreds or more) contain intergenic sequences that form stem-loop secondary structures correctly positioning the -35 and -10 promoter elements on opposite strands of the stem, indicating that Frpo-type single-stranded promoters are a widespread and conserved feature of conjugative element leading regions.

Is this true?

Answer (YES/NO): YES